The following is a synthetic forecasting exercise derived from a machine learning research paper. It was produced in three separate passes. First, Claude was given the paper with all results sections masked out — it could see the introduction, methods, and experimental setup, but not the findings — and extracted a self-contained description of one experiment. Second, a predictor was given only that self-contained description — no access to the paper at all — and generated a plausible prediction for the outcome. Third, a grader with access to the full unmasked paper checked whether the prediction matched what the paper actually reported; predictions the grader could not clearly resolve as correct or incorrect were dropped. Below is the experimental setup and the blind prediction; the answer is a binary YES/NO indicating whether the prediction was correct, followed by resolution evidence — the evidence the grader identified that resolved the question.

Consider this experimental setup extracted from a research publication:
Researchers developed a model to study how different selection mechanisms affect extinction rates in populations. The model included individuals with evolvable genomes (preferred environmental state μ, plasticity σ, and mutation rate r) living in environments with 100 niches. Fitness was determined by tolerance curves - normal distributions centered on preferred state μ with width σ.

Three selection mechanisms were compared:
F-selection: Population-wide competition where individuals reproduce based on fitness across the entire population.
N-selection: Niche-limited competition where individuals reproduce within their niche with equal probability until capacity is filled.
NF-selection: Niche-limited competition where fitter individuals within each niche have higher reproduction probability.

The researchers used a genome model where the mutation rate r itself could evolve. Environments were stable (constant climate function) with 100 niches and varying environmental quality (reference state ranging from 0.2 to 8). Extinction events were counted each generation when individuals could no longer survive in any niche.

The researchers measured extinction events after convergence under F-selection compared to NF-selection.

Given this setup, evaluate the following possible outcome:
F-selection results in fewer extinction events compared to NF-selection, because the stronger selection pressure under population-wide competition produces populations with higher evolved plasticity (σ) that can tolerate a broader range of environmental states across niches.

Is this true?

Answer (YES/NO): NO